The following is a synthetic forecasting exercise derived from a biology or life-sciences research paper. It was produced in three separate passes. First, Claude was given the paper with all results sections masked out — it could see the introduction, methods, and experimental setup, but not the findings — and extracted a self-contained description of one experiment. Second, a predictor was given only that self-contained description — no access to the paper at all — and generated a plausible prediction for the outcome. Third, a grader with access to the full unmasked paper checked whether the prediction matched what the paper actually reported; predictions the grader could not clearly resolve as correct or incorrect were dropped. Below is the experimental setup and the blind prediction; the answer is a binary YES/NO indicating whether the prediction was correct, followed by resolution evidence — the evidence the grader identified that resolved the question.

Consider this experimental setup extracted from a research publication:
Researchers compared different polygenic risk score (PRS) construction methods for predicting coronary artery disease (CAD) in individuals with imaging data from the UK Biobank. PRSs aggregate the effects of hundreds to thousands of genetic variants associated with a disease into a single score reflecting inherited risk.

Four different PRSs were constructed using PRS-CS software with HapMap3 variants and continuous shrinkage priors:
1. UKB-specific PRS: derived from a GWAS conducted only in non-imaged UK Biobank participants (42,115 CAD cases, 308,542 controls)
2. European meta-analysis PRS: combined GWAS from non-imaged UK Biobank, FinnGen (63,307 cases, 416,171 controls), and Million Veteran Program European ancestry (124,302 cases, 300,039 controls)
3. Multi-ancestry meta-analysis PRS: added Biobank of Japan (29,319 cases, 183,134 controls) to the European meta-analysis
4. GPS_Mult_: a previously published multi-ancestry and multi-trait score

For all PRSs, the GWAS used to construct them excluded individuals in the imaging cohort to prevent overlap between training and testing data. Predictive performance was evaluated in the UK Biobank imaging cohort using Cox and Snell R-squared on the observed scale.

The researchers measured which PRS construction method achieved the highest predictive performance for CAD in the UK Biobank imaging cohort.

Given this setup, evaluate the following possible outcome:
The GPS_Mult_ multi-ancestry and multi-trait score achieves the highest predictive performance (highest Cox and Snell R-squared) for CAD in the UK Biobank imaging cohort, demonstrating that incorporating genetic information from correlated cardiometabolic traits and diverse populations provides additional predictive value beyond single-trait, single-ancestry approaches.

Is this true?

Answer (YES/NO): NO